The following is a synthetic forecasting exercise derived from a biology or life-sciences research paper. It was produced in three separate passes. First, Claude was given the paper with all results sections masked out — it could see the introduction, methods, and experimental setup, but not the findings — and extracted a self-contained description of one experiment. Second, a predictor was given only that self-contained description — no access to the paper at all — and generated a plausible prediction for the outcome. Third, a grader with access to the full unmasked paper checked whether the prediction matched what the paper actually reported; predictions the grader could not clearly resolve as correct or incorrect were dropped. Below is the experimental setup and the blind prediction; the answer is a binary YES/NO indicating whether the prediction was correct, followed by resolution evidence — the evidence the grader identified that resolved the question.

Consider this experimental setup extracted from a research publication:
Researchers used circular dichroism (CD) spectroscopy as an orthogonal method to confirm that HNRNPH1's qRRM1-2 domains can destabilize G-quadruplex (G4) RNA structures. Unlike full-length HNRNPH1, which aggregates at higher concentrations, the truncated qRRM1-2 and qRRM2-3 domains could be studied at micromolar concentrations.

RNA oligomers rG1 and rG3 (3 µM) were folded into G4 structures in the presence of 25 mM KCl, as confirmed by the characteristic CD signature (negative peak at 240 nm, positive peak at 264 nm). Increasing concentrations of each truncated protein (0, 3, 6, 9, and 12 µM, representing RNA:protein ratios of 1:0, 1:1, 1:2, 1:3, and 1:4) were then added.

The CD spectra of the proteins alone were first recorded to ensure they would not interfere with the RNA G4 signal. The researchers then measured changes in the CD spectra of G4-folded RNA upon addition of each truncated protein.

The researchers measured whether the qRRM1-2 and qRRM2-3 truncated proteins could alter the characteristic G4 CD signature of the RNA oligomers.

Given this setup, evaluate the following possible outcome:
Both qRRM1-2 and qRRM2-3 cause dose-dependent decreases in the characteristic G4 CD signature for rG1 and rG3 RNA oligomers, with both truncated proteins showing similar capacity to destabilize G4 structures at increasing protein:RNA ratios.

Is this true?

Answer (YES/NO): NO